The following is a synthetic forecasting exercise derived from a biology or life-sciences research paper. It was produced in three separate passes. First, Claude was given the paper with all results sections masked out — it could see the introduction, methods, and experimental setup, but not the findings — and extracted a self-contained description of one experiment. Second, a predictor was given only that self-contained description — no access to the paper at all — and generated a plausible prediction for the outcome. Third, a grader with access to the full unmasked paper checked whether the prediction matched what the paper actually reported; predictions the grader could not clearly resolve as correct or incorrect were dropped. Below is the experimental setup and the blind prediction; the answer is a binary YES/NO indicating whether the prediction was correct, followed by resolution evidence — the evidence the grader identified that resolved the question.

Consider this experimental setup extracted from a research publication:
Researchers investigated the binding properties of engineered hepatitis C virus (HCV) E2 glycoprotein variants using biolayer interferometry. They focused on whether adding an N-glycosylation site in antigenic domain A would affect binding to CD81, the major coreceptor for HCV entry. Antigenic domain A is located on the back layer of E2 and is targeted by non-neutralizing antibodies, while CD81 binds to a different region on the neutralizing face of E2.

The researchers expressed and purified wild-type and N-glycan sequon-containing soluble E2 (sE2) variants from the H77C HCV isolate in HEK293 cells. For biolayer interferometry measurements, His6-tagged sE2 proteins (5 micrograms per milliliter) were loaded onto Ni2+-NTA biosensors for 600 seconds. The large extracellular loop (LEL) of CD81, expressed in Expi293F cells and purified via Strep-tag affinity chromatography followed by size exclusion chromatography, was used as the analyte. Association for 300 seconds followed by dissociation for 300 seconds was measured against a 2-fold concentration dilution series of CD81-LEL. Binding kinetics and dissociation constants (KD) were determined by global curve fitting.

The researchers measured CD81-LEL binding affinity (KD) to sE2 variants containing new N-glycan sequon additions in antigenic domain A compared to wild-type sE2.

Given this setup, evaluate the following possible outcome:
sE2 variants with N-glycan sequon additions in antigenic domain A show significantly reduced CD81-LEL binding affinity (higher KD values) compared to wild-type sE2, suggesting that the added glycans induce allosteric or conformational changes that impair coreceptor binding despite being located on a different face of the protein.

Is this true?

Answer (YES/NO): NO